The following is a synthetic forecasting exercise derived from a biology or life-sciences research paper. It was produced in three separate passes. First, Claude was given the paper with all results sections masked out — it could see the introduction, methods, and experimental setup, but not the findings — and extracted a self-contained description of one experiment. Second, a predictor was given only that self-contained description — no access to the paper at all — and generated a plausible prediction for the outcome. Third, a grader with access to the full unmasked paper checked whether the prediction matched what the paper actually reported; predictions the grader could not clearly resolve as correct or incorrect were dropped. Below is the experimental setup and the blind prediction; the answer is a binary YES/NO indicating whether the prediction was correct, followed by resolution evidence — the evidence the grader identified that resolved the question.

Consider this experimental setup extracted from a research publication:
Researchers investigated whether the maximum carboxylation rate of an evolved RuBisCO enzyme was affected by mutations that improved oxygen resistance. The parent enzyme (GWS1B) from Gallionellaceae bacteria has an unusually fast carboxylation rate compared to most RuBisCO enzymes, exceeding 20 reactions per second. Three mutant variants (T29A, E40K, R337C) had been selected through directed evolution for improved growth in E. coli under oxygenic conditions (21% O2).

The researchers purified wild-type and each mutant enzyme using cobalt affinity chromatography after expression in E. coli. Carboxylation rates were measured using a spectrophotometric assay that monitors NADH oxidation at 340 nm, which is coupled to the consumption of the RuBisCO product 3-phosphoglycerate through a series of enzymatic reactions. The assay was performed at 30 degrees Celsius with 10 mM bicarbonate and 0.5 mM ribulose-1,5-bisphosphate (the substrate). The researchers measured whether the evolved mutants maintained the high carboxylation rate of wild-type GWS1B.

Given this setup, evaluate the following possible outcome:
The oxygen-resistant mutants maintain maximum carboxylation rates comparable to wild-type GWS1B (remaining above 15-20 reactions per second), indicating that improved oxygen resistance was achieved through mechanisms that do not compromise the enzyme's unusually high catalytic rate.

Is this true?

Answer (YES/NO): YES